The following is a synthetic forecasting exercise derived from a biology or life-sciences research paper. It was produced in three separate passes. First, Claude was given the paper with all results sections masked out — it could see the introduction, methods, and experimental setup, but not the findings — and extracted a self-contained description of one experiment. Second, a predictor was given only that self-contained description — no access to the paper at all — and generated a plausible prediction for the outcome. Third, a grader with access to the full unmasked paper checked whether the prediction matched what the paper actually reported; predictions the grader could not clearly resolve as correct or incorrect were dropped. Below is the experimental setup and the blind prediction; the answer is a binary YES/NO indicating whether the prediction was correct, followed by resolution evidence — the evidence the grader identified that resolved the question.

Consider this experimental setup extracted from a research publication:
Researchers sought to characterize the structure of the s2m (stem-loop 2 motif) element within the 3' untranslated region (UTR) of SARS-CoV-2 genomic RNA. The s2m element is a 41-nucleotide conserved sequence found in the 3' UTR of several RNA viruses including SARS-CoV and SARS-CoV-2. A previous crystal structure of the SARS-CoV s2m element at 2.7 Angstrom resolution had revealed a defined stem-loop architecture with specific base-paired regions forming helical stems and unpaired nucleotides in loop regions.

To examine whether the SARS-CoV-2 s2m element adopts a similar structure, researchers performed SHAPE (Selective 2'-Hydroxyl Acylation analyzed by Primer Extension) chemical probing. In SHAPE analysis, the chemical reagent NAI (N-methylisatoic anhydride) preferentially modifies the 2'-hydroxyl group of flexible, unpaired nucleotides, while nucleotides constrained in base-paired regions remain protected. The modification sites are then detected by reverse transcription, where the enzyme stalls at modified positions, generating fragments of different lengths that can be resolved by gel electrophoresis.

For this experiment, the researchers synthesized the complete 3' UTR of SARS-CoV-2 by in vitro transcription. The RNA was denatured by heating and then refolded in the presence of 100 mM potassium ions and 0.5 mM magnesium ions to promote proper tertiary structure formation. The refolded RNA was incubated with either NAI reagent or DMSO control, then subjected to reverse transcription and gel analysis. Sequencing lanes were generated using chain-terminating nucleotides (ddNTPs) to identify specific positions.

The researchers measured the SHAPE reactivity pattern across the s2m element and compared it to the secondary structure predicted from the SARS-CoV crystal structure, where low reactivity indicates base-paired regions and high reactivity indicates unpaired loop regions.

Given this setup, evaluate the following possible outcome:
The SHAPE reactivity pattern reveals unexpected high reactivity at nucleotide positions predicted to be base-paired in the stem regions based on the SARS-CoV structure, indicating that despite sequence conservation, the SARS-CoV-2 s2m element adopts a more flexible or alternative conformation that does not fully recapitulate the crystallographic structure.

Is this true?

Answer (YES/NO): NO